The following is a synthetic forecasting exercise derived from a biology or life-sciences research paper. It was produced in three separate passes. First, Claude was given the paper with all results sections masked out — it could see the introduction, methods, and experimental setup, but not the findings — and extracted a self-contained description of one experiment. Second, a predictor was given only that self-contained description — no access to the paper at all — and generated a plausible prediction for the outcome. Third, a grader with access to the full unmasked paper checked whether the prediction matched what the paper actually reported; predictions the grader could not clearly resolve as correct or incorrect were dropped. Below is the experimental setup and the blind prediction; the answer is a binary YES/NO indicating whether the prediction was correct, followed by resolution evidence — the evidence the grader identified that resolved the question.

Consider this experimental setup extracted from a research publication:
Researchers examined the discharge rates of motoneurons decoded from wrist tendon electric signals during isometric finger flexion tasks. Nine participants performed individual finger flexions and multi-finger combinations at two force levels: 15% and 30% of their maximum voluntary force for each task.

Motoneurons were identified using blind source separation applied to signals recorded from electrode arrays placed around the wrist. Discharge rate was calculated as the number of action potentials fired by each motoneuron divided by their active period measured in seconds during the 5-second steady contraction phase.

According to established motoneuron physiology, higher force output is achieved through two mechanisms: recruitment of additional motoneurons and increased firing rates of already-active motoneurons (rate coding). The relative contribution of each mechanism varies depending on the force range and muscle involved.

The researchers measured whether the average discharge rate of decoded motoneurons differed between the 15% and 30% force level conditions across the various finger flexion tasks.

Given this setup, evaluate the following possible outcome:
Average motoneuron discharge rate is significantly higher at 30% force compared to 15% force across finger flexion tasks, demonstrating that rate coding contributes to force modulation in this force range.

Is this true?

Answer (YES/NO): YES